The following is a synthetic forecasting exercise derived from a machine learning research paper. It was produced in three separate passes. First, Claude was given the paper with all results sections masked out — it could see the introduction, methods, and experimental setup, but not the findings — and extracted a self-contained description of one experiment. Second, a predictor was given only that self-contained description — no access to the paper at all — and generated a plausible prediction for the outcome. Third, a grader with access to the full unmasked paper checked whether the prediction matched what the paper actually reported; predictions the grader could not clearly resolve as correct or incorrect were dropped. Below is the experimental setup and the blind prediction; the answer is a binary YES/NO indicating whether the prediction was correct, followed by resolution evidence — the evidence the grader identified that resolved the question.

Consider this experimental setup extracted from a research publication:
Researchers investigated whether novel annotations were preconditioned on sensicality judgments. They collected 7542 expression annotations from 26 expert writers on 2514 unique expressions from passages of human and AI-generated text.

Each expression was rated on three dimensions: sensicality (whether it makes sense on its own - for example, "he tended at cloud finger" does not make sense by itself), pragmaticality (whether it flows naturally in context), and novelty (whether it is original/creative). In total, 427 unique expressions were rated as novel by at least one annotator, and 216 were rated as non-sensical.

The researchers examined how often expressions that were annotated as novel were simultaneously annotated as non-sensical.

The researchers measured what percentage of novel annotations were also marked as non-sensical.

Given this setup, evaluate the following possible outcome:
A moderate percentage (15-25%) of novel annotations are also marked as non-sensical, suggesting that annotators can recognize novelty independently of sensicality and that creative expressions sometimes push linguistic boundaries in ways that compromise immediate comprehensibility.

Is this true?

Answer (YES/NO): NO